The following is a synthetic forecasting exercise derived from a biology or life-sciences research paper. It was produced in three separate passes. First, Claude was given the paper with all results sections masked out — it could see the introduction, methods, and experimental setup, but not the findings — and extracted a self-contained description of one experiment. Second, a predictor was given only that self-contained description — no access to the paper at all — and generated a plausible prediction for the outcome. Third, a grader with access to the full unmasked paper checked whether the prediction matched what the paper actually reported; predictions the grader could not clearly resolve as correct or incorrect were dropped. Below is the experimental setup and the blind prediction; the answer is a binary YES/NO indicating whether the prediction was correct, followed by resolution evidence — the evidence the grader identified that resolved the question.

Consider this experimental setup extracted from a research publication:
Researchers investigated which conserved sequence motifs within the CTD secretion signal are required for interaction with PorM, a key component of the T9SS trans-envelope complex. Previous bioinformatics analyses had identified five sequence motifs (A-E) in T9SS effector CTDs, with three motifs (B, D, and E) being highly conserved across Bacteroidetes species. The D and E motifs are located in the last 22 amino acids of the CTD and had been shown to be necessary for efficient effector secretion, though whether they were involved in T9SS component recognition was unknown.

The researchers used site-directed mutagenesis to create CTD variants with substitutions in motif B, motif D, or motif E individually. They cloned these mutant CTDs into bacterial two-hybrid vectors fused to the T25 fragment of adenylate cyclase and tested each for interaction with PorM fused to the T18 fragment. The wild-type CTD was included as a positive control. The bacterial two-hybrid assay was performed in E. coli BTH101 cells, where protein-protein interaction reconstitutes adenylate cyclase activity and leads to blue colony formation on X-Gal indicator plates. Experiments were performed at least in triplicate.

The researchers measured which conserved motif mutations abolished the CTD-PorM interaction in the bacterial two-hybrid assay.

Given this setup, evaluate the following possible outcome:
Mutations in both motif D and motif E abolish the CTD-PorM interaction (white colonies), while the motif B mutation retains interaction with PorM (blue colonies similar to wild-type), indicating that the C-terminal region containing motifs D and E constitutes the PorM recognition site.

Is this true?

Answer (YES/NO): NO